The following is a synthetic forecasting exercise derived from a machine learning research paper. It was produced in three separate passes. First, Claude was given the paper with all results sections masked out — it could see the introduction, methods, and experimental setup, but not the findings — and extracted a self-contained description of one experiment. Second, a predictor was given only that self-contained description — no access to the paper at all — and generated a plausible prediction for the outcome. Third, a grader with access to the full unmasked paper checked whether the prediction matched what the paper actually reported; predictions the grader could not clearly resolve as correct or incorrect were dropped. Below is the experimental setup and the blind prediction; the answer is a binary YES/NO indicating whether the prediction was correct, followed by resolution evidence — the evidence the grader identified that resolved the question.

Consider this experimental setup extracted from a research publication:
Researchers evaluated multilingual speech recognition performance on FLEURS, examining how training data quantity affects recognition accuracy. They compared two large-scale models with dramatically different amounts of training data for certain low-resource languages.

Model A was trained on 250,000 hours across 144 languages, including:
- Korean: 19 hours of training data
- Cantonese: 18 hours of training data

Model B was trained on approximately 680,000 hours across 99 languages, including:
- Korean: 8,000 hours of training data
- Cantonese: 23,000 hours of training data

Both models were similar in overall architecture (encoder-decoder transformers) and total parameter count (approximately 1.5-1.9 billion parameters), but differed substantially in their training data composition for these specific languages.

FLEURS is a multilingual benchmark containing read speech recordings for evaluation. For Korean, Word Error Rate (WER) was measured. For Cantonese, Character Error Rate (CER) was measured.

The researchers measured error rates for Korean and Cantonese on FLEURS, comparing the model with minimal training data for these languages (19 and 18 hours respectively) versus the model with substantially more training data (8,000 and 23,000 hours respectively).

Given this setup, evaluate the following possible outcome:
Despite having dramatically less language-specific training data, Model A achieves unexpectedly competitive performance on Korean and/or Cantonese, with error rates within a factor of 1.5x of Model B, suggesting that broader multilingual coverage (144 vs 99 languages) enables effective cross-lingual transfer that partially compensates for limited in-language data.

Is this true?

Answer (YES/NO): NO